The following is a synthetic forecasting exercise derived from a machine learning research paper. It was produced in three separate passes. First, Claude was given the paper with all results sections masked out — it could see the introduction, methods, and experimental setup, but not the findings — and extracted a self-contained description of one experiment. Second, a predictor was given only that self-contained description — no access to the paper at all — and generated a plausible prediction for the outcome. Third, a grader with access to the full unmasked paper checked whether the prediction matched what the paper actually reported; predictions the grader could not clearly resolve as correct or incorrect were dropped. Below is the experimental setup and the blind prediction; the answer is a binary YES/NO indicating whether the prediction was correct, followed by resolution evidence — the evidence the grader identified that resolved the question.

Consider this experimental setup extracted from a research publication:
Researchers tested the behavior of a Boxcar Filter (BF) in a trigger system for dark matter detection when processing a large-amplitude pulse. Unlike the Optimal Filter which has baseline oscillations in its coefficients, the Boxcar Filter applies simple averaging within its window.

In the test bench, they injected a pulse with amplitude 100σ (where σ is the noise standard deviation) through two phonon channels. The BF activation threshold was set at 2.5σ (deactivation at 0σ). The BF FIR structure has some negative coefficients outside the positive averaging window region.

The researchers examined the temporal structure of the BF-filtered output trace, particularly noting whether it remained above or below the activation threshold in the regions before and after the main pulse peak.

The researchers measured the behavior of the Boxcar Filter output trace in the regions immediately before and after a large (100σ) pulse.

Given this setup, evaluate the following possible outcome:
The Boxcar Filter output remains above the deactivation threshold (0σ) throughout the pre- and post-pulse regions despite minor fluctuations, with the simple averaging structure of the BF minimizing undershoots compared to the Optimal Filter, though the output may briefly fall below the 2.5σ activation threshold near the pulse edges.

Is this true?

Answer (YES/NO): NO